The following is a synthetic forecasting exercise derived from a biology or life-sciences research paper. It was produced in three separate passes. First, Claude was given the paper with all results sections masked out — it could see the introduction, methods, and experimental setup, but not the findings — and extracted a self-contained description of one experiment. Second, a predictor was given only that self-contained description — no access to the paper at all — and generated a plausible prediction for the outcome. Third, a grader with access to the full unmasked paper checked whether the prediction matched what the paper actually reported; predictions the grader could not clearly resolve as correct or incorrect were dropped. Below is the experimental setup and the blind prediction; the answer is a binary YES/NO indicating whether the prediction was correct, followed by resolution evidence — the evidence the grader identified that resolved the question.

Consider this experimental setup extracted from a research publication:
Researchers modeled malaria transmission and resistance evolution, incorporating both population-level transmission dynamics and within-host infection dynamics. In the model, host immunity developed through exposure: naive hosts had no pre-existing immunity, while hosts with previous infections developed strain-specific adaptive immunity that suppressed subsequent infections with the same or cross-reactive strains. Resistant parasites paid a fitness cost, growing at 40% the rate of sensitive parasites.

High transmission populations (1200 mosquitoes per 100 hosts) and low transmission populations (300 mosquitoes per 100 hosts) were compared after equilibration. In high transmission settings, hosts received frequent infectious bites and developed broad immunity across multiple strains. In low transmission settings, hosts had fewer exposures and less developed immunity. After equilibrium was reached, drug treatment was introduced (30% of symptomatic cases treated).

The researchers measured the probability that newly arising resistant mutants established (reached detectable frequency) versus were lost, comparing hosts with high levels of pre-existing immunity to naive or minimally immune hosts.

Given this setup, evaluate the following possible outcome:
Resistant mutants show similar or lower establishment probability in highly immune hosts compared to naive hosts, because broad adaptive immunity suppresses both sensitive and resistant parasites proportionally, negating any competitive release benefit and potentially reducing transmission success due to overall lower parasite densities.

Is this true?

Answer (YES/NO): YES